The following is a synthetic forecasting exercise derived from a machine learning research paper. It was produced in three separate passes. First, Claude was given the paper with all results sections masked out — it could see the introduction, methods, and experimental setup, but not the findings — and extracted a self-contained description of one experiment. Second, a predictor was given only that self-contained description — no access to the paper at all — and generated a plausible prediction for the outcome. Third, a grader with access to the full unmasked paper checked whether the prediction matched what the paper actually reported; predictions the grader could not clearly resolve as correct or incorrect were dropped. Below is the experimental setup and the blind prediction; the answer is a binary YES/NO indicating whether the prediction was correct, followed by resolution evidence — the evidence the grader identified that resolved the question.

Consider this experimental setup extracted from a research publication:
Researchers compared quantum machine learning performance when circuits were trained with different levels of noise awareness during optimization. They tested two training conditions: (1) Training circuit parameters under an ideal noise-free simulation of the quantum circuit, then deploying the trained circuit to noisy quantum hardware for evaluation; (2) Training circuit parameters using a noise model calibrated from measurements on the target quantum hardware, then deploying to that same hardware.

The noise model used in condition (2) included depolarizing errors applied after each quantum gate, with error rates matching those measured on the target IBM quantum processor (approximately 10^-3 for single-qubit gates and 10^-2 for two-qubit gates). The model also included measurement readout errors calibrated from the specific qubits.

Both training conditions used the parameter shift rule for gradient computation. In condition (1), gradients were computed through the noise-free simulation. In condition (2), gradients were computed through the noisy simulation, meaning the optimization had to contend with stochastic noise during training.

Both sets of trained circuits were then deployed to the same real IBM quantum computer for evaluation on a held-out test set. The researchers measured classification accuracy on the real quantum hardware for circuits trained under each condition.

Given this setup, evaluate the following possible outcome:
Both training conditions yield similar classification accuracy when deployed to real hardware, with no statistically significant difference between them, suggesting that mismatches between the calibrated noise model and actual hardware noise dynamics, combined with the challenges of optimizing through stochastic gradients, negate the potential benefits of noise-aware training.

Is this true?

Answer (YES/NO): NO